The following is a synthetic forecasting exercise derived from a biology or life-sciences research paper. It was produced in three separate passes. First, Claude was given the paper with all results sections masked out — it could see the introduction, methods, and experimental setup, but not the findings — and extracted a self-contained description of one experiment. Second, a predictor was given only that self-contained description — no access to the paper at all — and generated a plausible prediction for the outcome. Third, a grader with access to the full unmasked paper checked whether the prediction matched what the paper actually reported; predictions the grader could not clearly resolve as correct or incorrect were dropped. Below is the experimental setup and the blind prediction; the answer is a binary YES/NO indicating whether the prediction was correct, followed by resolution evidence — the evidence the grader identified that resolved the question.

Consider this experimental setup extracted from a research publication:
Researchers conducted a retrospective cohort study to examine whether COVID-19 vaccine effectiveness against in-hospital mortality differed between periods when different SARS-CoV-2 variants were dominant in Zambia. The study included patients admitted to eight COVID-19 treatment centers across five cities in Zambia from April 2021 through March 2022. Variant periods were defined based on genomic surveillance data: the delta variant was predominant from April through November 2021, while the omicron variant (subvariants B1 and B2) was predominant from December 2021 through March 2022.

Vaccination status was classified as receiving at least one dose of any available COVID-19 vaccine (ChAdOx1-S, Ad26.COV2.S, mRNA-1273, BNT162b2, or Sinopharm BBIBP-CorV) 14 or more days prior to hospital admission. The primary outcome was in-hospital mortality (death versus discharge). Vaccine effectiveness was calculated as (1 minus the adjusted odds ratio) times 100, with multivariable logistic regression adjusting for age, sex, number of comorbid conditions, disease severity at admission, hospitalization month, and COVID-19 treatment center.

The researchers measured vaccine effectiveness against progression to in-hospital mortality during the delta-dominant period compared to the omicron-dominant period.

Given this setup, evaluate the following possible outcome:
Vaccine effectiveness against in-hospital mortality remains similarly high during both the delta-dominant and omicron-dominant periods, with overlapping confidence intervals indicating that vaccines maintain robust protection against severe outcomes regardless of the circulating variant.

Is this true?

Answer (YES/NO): YES